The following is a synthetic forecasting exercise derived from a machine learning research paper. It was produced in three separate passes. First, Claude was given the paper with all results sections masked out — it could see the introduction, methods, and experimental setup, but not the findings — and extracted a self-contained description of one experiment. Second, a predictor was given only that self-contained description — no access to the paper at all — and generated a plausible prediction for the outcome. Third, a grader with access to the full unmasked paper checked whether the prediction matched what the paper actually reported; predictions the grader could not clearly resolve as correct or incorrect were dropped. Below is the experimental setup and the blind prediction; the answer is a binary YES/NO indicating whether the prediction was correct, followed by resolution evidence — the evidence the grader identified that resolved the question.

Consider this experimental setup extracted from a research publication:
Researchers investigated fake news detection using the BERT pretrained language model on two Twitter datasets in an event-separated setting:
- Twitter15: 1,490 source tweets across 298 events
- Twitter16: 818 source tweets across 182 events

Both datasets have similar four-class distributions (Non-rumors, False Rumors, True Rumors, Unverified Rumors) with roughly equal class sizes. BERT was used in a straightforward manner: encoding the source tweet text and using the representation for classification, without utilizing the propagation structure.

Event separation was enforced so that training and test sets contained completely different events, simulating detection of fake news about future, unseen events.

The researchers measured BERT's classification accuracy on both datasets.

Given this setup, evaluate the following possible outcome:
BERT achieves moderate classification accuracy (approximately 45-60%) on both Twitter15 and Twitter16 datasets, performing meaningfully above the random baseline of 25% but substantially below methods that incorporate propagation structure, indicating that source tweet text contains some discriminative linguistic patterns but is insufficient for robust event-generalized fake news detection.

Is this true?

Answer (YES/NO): NO